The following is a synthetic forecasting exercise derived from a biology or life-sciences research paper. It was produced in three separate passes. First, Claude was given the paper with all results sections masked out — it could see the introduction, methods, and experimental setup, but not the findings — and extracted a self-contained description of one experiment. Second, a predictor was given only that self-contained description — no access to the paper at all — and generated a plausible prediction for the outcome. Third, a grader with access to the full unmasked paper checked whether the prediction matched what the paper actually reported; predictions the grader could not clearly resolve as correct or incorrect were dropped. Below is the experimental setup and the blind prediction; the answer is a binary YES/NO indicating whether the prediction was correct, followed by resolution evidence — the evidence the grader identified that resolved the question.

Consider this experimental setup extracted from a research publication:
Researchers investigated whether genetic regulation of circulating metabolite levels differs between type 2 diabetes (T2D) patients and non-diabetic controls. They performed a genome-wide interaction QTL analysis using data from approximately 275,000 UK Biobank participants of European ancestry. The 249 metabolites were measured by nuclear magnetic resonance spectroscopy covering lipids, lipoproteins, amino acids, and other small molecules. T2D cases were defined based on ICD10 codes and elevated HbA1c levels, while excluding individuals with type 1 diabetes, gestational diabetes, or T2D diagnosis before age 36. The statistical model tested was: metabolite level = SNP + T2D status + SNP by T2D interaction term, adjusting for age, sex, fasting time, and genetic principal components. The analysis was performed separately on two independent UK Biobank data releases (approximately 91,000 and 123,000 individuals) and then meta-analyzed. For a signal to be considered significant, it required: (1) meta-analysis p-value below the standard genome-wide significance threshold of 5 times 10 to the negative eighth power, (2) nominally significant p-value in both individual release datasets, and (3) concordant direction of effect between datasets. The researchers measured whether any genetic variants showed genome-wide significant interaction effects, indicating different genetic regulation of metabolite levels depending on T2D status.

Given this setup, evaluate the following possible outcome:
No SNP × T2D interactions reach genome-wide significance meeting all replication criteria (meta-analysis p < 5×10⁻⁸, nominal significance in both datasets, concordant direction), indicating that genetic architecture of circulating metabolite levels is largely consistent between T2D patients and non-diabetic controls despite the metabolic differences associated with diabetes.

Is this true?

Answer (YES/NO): NO